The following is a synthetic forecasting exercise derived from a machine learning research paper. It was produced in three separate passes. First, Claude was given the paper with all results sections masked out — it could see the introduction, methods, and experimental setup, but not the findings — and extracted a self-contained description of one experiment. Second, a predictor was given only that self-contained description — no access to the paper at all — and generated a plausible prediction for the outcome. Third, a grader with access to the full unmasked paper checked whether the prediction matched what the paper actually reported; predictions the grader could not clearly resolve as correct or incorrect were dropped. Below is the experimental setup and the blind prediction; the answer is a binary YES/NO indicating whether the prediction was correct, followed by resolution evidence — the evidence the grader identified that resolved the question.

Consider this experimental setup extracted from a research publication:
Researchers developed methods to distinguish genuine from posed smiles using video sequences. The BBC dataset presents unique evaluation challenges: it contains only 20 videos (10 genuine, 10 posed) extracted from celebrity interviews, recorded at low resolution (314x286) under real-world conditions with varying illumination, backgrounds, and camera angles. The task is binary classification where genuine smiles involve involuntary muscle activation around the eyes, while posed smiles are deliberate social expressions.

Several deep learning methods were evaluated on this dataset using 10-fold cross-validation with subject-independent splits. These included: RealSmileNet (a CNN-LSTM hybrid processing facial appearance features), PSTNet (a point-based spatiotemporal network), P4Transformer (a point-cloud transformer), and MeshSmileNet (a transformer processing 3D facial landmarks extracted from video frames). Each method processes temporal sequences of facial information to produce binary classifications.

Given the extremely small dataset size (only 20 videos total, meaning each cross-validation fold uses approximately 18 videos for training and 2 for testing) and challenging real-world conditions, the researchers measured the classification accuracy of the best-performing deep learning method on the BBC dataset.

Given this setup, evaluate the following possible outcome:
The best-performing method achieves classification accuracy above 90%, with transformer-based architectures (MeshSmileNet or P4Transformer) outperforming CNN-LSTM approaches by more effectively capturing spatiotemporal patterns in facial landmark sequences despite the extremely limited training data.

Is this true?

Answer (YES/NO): NO